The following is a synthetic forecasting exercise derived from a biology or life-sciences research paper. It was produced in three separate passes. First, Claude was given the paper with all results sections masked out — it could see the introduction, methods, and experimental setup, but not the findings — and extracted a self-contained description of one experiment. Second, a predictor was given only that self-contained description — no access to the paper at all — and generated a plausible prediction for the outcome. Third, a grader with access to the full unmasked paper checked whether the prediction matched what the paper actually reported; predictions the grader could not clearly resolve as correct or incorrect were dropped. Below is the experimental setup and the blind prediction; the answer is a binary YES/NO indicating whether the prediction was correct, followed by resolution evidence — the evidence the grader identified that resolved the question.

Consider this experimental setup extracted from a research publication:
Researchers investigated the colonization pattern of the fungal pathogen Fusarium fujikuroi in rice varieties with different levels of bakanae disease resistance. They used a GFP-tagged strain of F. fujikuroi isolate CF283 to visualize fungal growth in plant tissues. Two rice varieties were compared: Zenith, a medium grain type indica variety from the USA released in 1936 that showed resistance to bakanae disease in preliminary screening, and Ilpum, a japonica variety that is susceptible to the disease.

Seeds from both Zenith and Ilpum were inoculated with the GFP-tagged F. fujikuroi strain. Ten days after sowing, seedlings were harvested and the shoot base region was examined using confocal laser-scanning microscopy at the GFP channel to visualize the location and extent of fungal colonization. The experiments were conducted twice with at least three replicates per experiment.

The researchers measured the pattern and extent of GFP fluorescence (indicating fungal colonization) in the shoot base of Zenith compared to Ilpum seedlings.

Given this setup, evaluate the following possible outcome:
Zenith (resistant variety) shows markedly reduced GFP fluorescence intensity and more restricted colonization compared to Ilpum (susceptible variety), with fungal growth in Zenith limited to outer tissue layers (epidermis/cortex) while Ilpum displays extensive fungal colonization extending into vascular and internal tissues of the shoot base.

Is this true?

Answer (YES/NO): NO